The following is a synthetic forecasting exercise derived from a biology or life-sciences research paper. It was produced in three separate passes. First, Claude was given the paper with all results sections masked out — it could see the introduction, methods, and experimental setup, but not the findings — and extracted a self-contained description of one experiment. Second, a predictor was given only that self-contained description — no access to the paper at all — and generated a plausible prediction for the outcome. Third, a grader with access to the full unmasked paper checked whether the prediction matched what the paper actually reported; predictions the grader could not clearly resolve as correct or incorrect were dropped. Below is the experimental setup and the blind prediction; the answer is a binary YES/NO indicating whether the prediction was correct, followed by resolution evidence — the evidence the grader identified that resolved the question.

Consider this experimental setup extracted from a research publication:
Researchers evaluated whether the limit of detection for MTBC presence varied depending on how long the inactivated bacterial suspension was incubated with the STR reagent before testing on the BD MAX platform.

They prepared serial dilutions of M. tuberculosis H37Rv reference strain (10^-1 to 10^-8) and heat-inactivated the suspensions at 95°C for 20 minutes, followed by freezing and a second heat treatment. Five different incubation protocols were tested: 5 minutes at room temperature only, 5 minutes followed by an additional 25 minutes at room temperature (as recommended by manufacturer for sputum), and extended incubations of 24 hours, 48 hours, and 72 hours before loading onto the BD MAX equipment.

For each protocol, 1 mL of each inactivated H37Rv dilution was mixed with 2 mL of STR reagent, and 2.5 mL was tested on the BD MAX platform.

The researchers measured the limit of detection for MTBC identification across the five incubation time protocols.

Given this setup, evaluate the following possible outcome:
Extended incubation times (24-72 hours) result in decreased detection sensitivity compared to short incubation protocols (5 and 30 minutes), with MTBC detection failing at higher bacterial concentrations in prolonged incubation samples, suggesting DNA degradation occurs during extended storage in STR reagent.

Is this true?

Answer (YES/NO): NO